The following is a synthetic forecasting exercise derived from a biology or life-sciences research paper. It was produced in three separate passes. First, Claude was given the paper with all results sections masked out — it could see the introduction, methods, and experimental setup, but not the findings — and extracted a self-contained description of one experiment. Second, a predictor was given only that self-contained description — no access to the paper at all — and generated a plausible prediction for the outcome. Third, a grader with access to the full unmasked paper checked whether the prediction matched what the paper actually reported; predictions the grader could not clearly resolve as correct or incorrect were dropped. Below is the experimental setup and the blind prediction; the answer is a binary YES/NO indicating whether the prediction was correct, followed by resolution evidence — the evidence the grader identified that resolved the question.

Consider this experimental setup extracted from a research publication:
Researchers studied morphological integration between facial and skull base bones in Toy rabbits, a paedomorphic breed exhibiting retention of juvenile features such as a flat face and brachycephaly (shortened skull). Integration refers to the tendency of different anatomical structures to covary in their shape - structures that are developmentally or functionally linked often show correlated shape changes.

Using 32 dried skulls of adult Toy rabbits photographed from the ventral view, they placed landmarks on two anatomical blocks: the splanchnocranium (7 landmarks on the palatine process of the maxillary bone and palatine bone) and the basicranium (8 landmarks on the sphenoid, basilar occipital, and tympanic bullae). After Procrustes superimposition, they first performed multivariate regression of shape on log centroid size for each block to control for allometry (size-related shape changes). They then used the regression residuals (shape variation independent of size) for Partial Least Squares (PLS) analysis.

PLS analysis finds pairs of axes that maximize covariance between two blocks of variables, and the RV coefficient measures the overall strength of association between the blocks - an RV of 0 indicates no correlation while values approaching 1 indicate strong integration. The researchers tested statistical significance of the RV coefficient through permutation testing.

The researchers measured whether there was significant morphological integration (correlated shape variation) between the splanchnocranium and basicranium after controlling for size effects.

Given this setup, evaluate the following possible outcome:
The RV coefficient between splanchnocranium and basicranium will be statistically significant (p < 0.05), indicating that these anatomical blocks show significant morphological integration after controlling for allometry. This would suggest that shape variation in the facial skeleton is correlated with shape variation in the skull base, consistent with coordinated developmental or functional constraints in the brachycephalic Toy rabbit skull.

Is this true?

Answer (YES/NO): YES